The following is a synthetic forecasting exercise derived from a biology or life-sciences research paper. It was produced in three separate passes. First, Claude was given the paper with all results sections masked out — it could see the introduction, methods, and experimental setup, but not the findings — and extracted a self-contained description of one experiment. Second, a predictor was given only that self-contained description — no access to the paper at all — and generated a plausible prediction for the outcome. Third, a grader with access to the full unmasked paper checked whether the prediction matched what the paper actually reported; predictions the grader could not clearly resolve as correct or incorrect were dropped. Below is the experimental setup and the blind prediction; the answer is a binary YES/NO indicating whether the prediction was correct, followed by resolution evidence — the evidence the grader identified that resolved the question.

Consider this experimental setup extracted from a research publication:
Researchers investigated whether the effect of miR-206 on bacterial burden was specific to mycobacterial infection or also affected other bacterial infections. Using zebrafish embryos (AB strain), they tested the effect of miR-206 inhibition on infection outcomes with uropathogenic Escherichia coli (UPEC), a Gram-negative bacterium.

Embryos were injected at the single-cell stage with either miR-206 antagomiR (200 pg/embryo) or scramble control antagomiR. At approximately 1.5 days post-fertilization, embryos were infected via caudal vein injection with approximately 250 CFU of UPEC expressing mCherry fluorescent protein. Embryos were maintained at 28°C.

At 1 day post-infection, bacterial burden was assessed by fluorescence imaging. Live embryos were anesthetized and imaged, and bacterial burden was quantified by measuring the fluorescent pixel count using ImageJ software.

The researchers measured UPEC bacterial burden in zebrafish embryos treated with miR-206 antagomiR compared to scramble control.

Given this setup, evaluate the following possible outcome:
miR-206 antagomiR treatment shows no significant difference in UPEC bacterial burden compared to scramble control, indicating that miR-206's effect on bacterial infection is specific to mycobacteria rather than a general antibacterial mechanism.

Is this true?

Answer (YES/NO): YES